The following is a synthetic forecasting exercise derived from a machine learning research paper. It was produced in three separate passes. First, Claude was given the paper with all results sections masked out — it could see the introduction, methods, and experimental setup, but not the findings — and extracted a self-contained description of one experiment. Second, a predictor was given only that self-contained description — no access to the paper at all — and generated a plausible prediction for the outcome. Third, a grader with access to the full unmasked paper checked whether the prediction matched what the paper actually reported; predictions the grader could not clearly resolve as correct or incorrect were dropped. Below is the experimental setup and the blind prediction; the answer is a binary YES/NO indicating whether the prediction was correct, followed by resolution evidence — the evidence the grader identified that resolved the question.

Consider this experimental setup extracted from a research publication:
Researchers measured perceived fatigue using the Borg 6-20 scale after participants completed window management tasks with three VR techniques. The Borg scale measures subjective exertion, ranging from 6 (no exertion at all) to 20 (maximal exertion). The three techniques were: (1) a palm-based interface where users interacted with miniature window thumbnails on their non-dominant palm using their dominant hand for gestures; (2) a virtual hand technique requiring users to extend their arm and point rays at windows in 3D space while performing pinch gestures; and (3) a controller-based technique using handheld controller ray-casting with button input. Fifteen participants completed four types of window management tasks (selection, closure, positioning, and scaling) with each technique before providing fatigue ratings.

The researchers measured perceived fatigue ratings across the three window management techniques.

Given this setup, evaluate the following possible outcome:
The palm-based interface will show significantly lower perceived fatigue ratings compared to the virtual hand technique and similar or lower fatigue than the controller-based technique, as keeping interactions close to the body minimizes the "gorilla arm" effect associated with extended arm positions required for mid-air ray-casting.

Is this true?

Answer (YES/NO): NO